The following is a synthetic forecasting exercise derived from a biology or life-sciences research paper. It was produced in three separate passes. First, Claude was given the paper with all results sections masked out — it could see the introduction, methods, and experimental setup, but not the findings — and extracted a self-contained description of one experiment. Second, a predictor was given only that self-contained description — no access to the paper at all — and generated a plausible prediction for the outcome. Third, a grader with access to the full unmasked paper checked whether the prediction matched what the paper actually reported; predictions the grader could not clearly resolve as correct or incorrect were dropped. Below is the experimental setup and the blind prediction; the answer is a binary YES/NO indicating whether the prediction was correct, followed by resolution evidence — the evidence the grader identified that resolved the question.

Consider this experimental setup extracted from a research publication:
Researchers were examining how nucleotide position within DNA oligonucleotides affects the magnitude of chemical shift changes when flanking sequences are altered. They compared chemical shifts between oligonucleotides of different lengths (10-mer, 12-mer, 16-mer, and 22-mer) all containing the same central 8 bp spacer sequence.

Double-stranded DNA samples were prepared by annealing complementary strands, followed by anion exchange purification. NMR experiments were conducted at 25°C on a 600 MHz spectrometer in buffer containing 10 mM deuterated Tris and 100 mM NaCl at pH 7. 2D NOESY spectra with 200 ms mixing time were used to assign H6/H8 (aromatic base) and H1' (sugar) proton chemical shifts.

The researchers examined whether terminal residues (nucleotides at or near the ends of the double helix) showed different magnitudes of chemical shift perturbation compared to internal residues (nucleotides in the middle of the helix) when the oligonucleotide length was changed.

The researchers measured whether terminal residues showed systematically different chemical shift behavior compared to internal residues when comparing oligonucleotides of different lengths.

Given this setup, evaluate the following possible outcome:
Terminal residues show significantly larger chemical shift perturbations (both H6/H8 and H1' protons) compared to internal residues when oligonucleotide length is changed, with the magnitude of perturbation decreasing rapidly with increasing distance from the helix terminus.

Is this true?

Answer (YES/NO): YES